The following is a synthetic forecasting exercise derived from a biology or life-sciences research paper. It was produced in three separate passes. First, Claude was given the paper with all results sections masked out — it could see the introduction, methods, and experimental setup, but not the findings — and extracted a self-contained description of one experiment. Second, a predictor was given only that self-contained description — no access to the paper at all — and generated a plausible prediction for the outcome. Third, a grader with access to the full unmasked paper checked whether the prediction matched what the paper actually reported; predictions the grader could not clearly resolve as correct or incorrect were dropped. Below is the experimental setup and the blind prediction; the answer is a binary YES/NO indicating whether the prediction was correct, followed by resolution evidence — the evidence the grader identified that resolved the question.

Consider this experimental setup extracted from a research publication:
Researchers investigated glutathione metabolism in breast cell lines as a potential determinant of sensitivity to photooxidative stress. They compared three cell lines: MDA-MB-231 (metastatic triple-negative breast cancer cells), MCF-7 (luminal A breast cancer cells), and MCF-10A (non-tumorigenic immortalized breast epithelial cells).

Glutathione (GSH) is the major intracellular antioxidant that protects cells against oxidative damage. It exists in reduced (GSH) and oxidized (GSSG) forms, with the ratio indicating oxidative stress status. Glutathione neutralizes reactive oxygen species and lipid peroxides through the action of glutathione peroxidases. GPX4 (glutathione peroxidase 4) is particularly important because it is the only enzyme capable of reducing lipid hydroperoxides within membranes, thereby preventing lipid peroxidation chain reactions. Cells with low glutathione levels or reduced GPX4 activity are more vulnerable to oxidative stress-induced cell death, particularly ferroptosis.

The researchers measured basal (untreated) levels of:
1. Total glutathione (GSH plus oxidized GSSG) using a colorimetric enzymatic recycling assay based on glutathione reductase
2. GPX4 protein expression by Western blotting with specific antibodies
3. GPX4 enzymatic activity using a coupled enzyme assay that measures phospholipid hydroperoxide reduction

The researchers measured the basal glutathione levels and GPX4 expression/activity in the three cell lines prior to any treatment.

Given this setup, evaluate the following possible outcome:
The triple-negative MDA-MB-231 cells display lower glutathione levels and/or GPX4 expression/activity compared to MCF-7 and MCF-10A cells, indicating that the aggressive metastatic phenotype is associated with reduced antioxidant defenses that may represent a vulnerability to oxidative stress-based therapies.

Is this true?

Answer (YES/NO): YES